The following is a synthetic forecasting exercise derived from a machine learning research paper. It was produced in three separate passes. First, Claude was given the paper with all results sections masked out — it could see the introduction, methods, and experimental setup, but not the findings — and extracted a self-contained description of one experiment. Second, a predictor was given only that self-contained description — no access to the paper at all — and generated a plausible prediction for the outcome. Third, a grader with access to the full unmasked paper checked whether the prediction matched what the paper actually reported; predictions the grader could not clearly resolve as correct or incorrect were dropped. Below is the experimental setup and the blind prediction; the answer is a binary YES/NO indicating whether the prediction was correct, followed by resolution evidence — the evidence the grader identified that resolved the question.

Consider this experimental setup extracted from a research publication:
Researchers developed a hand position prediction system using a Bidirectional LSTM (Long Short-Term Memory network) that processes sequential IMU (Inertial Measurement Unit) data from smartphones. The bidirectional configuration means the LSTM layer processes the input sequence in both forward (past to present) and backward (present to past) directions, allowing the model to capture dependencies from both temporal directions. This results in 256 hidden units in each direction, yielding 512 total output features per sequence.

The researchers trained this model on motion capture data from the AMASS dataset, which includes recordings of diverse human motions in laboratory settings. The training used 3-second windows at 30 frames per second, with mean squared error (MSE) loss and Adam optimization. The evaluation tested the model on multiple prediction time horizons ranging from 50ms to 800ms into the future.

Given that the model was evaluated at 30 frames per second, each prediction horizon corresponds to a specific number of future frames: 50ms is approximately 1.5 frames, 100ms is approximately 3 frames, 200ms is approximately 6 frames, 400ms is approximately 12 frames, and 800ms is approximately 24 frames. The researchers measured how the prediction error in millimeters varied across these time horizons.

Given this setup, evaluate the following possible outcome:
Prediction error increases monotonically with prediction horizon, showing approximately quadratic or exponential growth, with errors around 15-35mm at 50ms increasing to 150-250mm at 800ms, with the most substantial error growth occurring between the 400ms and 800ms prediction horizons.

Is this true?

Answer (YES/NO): NO